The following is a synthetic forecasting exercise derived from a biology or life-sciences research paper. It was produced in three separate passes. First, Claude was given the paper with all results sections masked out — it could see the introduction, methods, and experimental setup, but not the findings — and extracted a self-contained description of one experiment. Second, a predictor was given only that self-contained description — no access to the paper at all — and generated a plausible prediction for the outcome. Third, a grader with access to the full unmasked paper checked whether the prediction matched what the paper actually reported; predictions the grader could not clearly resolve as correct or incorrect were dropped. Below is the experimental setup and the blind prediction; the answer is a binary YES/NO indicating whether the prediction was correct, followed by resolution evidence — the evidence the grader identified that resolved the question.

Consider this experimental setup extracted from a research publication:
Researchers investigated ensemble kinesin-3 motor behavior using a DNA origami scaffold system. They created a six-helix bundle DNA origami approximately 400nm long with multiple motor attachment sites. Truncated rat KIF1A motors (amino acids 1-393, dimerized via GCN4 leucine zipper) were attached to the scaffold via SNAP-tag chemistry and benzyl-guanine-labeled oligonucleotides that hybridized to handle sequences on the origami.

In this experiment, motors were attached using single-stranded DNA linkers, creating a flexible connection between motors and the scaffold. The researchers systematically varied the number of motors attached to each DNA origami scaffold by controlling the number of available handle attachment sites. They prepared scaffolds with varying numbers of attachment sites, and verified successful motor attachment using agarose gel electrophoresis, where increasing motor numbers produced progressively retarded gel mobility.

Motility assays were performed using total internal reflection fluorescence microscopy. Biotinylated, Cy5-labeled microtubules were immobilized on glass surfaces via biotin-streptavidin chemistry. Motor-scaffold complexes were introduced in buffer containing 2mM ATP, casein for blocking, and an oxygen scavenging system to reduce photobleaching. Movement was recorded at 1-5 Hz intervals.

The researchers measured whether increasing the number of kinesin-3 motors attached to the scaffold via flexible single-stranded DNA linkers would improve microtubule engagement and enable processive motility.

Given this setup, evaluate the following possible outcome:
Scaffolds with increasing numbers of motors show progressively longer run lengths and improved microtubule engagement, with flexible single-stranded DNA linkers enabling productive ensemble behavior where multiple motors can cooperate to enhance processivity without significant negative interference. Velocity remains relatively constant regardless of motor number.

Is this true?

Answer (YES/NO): NO